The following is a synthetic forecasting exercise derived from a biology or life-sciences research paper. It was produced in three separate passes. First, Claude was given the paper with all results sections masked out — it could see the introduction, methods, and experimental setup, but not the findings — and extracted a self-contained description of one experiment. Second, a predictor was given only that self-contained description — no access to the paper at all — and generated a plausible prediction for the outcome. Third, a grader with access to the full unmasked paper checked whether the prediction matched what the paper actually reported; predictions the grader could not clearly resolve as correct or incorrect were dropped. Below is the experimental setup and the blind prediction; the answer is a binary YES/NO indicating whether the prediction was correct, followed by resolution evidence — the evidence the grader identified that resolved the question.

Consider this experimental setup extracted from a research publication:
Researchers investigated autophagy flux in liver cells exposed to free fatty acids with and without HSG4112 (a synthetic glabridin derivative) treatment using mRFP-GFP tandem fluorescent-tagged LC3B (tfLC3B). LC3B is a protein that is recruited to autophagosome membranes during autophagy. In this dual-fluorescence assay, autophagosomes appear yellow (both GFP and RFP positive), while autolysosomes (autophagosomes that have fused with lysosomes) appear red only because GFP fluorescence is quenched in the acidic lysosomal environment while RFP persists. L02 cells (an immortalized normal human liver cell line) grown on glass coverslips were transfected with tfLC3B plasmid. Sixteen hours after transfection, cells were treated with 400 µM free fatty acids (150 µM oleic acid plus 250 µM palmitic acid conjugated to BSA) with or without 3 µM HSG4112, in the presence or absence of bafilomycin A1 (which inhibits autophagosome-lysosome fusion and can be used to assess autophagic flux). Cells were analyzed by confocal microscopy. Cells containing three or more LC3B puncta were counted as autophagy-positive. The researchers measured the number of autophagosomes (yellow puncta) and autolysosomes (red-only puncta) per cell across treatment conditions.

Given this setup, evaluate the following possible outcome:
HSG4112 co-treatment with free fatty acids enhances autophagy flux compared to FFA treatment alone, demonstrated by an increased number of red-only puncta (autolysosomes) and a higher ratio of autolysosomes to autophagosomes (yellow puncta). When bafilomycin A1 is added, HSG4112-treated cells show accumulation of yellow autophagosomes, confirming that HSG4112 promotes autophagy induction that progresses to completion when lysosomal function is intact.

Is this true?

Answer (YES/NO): YES